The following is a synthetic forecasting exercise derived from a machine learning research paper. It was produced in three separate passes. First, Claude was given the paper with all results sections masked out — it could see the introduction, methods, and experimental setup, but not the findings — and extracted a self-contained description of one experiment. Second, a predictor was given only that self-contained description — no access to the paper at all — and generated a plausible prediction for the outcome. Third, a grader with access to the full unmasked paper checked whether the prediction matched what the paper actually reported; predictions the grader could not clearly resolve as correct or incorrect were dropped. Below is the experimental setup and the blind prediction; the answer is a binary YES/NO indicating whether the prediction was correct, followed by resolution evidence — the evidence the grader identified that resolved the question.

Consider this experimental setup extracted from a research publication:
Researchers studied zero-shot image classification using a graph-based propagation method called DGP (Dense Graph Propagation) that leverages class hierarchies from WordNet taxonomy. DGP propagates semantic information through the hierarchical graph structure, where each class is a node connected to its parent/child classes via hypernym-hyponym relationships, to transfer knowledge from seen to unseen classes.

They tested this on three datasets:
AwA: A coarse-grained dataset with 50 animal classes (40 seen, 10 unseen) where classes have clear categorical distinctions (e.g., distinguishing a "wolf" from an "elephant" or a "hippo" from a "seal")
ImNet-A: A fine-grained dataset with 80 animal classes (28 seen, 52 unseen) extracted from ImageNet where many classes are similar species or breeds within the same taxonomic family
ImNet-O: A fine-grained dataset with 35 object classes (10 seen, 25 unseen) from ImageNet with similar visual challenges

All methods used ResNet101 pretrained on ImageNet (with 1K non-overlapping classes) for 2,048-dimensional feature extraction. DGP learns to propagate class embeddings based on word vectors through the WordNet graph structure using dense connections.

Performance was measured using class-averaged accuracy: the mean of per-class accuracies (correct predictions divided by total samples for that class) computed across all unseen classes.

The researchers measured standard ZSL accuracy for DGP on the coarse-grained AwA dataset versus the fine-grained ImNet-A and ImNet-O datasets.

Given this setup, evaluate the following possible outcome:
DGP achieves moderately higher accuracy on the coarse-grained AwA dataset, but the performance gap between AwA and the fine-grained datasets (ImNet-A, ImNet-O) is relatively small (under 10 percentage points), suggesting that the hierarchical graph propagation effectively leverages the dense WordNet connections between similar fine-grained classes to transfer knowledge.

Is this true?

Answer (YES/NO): NO